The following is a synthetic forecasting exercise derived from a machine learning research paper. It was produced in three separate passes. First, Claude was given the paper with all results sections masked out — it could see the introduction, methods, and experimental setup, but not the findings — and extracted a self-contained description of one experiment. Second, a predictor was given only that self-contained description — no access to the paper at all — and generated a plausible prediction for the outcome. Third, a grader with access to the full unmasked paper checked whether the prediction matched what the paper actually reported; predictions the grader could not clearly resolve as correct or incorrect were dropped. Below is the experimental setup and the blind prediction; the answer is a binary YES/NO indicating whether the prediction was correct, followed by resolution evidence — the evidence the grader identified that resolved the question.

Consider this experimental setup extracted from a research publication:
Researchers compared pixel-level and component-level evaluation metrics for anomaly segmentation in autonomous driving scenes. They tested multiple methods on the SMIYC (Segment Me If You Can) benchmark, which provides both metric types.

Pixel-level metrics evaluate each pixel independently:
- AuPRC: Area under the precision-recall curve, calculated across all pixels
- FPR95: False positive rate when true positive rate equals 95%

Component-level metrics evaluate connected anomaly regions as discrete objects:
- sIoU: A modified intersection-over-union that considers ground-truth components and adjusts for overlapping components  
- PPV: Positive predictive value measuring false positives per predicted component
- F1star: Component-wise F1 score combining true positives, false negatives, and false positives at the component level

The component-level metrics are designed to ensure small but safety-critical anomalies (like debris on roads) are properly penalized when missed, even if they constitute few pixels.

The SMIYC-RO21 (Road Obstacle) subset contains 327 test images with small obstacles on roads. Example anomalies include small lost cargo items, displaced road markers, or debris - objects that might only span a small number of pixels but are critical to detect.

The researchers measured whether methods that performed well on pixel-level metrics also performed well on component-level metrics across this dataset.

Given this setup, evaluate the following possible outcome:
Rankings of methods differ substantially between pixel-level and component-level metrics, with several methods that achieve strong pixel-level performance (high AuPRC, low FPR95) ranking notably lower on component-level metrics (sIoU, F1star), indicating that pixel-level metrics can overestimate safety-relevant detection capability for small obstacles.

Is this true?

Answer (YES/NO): NO